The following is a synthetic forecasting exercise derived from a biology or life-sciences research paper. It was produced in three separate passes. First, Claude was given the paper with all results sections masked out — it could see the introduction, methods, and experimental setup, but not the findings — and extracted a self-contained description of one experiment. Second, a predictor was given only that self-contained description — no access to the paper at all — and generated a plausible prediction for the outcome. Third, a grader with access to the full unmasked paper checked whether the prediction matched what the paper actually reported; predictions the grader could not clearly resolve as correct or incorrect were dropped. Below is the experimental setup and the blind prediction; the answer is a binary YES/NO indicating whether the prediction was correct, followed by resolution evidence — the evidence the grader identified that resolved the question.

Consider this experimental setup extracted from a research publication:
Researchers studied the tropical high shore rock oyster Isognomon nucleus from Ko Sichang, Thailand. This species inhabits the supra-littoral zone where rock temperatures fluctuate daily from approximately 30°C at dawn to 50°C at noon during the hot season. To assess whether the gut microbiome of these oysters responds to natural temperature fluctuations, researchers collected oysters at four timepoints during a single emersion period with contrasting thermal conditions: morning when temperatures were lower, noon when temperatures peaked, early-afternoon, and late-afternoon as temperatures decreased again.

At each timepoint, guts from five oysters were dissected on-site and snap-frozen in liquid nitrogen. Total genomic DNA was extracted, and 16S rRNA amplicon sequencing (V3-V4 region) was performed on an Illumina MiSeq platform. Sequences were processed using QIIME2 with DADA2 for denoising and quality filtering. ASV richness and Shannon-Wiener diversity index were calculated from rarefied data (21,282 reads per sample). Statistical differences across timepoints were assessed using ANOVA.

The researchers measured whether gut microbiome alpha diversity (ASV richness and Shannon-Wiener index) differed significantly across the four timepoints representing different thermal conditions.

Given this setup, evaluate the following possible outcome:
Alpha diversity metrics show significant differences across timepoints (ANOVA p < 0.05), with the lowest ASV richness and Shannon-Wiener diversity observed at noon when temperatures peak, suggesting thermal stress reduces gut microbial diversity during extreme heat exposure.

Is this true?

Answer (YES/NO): YES